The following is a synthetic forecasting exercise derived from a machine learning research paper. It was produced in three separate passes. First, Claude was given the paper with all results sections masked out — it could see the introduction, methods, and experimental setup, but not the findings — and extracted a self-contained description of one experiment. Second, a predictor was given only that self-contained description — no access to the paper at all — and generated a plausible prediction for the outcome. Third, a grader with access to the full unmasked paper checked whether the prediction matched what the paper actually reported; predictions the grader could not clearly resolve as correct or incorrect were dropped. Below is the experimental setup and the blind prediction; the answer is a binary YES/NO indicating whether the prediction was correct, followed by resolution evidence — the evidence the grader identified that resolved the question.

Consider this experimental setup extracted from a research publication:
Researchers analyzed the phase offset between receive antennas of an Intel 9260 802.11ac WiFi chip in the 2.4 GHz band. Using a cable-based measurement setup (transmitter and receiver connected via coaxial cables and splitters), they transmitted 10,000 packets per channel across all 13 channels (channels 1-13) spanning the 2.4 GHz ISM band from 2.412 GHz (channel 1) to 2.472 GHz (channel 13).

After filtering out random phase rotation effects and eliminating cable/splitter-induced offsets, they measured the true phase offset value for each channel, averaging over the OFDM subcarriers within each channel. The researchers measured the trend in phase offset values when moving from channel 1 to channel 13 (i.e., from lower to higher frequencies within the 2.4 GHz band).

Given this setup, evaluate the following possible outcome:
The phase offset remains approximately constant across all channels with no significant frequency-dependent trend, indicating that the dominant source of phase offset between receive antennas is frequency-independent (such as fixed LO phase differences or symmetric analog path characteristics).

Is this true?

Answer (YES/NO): NO